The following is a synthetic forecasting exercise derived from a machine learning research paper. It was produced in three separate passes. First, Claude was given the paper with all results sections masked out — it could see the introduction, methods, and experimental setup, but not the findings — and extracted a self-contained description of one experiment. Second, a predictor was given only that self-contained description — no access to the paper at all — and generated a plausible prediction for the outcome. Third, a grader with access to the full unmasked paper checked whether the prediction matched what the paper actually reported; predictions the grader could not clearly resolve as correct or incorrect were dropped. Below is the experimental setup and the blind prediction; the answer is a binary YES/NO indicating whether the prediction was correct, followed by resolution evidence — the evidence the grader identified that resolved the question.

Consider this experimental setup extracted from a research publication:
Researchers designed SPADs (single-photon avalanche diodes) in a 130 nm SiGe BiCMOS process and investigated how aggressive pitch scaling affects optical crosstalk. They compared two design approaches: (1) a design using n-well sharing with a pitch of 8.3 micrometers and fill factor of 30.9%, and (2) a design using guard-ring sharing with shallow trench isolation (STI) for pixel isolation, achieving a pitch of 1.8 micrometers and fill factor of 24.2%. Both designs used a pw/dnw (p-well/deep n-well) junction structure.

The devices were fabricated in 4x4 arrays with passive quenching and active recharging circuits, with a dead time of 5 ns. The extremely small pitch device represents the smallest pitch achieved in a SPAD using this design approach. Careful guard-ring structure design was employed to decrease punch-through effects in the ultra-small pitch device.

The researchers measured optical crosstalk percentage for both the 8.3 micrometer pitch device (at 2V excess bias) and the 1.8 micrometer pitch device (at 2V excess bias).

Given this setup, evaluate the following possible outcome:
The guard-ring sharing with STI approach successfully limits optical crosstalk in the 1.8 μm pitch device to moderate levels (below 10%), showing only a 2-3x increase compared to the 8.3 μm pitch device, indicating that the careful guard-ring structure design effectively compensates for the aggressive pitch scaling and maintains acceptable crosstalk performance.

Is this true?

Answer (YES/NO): NO